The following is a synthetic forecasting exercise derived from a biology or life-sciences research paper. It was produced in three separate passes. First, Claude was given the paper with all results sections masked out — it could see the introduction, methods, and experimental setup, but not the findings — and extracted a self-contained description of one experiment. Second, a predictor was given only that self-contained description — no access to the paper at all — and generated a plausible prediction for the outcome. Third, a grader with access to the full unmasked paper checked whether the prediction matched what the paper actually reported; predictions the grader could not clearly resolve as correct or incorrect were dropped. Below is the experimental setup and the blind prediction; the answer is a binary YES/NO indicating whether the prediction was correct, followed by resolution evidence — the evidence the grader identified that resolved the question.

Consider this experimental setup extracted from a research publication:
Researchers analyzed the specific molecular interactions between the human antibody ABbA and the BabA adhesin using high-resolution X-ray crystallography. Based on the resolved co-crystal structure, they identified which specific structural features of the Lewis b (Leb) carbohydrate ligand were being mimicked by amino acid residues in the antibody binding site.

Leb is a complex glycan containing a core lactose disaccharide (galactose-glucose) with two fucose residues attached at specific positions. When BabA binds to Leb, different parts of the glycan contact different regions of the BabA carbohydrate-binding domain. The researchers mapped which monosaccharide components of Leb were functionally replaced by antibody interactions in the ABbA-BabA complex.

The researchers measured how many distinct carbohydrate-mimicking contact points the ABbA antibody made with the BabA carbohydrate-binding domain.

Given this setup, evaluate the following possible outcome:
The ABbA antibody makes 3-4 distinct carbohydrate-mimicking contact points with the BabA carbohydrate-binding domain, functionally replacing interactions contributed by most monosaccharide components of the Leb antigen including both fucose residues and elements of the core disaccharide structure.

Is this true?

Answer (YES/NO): YES